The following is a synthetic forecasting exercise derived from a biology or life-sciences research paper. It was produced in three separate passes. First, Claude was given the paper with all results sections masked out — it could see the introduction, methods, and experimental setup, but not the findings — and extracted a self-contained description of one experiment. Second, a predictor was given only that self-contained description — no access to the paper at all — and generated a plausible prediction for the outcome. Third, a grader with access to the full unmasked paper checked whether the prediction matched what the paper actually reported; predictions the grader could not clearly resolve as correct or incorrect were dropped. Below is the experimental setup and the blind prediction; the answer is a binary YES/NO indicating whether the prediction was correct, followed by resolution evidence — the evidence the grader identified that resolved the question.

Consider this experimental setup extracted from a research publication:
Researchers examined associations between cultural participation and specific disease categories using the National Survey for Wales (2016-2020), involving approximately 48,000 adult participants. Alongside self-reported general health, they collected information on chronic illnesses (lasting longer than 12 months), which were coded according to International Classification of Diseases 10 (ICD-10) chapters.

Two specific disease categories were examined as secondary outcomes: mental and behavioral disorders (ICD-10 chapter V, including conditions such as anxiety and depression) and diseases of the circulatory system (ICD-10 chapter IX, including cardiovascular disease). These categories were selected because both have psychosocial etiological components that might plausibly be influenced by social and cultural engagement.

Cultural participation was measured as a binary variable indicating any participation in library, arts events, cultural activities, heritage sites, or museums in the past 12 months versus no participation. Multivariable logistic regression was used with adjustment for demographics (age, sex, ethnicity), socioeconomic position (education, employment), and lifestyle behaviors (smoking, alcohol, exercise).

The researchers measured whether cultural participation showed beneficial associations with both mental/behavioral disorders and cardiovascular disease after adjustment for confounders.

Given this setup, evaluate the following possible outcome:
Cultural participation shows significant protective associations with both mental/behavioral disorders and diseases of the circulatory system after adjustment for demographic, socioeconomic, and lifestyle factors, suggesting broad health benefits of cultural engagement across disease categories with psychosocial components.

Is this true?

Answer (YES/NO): NO